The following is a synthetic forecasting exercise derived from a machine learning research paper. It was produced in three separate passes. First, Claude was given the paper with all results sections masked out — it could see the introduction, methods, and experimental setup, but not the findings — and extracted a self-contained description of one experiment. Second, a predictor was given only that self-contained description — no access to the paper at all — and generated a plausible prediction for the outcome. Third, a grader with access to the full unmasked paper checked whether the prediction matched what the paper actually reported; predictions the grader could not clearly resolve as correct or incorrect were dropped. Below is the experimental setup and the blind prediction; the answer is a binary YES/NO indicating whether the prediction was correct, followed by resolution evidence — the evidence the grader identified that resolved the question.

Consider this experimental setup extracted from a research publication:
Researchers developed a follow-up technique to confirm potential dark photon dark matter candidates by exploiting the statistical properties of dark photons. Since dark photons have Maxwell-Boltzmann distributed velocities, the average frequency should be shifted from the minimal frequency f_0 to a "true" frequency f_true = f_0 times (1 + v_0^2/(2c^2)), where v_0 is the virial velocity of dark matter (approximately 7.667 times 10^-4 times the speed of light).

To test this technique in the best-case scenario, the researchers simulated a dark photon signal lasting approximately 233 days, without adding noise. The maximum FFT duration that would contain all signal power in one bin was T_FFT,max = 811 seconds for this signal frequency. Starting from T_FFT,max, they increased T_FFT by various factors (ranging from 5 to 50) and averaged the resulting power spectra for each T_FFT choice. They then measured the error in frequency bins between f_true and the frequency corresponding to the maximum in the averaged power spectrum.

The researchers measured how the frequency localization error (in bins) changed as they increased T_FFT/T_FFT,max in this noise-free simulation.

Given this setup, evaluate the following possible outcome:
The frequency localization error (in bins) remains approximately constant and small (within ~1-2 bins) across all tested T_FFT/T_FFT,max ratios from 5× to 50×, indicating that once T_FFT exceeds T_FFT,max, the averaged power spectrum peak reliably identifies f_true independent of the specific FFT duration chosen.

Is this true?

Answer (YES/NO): NO